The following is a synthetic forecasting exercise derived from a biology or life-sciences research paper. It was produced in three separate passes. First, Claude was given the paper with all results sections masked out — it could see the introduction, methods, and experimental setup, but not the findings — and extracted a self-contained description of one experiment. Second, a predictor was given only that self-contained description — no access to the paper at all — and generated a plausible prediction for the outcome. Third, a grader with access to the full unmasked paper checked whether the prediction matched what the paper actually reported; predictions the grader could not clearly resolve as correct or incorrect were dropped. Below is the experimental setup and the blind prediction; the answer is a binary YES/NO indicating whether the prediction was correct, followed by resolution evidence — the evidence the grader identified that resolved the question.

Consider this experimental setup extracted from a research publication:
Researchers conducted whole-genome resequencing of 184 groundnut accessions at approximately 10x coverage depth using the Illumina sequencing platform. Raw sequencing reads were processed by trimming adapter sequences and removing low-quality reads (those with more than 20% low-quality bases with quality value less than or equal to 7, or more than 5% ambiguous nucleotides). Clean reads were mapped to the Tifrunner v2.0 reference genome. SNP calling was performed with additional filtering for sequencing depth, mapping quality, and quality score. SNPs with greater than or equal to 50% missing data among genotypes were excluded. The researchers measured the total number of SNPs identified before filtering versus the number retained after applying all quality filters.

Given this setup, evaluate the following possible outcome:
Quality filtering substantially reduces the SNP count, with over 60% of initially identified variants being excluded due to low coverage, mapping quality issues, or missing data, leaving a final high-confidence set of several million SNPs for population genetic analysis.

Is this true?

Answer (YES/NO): NO